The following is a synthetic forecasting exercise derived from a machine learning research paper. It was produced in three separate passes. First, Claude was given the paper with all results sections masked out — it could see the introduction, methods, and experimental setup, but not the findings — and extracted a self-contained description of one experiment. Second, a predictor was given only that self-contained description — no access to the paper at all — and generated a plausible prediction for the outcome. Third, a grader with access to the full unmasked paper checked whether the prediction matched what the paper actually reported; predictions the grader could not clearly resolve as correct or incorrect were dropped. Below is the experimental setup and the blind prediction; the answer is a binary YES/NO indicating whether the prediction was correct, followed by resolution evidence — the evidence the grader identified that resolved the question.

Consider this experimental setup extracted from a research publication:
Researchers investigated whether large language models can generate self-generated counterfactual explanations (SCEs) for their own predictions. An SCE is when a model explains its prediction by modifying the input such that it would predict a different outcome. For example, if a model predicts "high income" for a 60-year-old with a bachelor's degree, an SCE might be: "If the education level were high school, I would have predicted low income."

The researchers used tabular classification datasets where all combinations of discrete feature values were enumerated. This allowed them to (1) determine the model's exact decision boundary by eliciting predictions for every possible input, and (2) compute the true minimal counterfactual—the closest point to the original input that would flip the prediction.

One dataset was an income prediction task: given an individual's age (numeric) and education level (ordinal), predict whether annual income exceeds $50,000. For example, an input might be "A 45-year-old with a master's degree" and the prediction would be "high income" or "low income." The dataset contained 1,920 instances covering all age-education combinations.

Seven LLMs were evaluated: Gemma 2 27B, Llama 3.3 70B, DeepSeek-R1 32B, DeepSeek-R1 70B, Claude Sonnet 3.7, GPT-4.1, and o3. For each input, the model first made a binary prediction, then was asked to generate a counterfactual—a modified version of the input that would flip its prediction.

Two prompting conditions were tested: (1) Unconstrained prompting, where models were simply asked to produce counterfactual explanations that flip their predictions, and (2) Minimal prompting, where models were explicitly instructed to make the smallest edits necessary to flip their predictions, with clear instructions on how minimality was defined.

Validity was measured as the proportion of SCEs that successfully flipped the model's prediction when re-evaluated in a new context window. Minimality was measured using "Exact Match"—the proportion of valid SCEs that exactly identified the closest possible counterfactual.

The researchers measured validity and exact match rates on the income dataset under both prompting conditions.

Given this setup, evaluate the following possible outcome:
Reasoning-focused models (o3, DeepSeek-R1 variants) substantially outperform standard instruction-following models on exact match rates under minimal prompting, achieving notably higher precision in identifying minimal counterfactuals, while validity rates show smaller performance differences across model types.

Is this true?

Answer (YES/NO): NO